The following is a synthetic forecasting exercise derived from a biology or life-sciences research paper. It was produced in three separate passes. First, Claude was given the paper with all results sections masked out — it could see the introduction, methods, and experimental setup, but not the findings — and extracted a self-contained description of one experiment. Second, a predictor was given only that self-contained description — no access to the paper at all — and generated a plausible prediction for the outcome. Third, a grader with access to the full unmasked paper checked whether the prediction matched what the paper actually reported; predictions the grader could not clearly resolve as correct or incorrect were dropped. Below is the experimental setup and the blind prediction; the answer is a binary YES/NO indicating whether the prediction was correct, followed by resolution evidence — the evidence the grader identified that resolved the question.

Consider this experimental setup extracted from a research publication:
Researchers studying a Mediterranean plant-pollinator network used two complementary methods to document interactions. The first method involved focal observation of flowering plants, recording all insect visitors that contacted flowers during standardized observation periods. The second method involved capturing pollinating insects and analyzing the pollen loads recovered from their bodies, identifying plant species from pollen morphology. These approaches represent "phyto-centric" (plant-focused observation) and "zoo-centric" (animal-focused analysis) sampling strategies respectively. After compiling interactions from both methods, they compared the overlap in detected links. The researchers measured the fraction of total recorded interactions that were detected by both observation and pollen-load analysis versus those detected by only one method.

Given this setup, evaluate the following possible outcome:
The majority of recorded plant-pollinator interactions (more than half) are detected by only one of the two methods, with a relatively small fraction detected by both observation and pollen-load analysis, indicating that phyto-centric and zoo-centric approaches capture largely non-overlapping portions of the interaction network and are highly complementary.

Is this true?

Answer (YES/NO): YES